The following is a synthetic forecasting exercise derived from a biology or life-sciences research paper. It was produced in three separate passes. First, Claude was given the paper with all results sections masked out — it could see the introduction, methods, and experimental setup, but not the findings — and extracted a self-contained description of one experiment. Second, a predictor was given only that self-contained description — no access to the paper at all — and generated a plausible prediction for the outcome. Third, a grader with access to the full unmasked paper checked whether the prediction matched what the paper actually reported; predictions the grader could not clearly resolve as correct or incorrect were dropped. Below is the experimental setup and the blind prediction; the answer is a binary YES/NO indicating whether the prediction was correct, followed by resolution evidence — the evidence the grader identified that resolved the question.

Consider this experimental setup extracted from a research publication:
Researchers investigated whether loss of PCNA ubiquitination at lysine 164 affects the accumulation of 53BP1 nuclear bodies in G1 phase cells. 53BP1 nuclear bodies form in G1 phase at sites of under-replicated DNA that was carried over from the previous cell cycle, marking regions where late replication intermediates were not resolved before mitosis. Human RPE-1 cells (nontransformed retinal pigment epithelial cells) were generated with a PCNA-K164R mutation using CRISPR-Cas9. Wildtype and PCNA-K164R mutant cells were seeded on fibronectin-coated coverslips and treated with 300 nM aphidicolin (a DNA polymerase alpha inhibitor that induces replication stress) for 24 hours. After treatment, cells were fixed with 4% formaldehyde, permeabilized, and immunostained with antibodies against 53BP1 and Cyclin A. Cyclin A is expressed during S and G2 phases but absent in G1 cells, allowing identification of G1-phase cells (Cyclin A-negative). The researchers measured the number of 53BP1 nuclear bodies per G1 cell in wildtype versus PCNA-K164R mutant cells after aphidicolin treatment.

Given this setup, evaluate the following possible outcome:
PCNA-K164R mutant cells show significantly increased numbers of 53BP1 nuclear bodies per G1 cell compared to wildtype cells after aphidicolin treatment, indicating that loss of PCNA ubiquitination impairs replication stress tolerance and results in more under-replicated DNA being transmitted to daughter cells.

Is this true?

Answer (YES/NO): NO